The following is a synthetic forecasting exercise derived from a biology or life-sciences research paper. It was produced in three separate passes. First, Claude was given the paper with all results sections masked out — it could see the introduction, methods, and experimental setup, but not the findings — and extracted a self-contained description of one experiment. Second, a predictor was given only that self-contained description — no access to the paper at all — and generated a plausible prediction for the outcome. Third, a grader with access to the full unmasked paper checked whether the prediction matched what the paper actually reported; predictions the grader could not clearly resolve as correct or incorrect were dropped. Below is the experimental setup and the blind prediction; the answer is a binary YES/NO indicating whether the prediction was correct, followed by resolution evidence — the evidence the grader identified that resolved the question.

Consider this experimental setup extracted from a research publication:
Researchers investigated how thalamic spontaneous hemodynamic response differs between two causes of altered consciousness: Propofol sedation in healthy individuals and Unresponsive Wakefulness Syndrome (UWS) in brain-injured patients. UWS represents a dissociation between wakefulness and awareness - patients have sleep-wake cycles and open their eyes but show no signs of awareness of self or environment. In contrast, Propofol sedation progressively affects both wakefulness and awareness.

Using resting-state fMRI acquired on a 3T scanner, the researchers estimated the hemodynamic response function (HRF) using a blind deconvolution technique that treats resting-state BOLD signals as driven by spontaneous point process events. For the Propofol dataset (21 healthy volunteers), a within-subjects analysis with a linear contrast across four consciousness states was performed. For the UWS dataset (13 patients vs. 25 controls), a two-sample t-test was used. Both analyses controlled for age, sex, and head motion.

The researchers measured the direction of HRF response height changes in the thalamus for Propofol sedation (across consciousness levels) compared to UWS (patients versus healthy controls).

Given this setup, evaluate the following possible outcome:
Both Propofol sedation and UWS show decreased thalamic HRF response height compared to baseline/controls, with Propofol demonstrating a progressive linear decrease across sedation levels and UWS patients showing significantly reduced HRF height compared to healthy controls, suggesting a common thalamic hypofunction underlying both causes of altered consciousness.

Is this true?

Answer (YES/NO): NO